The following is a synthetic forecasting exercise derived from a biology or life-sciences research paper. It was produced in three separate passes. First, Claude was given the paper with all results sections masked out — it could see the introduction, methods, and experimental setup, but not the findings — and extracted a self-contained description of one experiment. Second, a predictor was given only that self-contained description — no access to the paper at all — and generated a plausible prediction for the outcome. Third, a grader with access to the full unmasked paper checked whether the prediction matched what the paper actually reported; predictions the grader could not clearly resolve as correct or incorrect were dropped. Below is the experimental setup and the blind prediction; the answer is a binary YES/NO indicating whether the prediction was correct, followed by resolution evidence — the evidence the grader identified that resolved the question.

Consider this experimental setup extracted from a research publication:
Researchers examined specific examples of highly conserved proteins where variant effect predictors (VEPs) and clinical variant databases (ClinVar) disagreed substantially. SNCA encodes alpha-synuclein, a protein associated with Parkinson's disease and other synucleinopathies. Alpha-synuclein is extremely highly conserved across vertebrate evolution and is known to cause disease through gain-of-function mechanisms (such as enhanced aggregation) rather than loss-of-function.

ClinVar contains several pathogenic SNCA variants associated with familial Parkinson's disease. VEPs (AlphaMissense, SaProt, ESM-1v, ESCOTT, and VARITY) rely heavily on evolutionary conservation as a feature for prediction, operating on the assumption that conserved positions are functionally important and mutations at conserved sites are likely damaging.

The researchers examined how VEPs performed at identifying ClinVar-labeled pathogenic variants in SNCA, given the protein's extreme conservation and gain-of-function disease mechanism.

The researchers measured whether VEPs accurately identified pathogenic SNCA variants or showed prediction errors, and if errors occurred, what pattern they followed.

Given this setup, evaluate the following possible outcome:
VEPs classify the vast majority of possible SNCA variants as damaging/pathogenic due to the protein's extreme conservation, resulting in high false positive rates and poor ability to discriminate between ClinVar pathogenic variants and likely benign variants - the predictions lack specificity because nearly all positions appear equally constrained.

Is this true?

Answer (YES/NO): NO